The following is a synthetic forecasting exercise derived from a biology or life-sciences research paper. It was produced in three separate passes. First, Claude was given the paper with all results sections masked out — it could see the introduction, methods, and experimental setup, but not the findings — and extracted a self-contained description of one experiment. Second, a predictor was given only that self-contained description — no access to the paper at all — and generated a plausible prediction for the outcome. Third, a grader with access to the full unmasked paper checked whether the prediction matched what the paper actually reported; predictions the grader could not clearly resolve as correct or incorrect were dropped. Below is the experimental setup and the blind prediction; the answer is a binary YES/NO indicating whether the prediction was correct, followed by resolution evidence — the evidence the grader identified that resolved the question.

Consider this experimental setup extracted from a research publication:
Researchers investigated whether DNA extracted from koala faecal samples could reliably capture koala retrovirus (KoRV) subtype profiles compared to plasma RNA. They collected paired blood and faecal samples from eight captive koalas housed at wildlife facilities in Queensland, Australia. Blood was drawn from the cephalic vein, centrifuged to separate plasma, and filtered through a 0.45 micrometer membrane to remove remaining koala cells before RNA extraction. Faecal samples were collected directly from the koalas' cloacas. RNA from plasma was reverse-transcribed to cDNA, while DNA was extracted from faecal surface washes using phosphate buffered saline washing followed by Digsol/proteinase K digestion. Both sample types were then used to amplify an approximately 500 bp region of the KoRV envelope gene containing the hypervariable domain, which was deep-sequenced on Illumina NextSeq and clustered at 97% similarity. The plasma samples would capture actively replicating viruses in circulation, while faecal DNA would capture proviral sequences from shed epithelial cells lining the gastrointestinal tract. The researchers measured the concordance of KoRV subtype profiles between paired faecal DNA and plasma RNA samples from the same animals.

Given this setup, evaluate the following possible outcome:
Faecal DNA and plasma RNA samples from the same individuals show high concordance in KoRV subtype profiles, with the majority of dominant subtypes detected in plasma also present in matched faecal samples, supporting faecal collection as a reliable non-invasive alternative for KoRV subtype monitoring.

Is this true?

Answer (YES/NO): NO